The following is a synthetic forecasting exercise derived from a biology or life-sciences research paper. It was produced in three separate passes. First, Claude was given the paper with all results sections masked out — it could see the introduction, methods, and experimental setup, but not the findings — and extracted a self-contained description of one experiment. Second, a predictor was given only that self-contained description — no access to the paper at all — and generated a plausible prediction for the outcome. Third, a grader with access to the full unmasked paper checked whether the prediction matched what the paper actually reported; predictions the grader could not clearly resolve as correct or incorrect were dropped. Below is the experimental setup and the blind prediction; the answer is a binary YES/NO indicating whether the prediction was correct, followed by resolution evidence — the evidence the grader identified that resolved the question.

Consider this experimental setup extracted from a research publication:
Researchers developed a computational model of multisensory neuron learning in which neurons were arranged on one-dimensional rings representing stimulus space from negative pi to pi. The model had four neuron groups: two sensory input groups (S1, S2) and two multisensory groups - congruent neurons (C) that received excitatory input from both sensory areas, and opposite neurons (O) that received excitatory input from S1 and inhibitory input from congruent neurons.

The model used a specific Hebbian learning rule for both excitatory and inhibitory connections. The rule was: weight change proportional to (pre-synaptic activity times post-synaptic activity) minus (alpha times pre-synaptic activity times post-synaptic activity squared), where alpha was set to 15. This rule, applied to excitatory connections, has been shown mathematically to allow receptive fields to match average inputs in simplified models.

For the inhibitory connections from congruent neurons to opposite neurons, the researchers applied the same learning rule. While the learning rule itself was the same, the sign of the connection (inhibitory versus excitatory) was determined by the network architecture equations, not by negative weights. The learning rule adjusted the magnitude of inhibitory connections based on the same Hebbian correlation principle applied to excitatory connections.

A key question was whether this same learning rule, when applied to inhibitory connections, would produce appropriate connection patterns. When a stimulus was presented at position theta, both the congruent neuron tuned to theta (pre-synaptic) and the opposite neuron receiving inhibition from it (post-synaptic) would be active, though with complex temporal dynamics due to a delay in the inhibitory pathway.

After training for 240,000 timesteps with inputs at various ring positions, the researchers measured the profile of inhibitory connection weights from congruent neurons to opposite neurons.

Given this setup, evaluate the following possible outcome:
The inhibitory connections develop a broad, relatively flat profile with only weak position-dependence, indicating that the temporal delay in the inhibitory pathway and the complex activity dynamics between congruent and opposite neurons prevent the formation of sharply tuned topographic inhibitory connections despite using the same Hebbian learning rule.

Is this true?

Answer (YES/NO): NO